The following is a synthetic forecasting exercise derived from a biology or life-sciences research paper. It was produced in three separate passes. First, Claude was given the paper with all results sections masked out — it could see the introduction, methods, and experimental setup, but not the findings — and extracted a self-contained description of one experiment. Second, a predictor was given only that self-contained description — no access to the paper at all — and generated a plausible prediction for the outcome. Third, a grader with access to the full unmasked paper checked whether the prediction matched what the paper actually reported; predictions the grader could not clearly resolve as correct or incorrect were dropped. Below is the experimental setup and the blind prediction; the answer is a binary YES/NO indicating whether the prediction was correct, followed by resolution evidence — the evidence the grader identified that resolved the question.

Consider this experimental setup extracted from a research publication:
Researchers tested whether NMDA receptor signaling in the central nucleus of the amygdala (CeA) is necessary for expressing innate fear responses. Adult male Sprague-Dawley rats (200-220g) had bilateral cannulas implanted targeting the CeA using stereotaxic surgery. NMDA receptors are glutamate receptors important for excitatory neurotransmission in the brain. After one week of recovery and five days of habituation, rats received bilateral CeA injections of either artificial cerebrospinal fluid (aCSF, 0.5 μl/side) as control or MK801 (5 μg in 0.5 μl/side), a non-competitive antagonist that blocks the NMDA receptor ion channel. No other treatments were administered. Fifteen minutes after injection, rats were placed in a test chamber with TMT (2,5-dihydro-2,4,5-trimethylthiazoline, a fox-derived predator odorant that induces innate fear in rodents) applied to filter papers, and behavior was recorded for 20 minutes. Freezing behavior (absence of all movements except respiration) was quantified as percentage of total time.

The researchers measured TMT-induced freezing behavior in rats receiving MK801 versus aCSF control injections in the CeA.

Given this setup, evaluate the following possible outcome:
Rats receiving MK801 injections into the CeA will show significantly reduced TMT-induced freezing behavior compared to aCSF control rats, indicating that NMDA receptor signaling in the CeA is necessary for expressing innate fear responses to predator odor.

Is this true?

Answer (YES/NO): YES